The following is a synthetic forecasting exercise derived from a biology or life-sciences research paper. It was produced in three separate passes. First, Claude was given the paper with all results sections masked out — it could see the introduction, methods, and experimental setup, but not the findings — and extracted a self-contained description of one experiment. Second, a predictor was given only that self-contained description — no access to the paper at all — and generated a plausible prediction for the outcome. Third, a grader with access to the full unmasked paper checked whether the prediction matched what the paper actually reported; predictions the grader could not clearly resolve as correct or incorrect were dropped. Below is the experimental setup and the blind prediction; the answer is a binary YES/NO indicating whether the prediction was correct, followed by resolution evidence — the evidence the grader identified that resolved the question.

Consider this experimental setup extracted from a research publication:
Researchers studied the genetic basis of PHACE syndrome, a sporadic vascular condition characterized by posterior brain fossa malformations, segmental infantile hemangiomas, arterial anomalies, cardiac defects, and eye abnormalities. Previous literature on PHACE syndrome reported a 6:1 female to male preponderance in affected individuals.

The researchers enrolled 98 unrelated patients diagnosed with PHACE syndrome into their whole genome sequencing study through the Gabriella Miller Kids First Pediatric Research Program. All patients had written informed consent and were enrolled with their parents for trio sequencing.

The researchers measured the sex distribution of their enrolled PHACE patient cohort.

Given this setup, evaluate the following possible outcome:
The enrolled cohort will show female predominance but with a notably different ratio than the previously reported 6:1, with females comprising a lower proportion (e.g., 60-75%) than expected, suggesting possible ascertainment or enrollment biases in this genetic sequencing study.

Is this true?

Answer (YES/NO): NO